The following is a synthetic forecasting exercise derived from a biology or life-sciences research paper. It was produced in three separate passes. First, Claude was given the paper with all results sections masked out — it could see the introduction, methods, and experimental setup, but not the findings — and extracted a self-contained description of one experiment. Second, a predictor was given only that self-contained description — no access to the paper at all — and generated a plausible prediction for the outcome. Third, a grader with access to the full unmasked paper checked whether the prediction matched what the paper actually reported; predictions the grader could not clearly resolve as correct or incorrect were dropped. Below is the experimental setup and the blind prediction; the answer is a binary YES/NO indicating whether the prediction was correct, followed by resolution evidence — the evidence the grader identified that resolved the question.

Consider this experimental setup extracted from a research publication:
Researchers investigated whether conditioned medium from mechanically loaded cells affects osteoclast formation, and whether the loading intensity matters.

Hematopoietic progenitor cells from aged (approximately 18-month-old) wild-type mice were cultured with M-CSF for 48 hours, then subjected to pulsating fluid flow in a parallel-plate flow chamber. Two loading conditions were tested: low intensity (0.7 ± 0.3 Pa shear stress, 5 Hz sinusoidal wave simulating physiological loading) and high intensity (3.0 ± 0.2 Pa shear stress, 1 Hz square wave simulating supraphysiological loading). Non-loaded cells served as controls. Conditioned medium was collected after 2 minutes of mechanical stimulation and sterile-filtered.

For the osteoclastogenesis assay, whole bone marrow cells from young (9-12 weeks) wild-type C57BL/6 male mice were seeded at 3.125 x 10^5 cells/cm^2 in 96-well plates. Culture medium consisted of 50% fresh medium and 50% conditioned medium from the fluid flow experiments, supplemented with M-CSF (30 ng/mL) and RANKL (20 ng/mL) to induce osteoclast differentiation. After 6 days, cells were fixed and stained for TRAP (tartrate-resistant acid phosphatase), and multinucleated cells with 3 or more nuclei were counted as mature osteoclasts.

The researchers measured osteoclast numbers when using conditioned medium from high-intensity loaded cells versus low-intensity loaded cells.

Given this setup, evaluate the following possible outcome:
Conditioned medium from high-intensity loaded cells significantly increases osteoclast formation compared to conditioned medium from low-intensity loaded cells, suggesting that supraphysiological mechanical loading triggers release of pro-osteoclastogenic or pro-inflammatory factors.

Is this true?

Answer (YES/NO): YES